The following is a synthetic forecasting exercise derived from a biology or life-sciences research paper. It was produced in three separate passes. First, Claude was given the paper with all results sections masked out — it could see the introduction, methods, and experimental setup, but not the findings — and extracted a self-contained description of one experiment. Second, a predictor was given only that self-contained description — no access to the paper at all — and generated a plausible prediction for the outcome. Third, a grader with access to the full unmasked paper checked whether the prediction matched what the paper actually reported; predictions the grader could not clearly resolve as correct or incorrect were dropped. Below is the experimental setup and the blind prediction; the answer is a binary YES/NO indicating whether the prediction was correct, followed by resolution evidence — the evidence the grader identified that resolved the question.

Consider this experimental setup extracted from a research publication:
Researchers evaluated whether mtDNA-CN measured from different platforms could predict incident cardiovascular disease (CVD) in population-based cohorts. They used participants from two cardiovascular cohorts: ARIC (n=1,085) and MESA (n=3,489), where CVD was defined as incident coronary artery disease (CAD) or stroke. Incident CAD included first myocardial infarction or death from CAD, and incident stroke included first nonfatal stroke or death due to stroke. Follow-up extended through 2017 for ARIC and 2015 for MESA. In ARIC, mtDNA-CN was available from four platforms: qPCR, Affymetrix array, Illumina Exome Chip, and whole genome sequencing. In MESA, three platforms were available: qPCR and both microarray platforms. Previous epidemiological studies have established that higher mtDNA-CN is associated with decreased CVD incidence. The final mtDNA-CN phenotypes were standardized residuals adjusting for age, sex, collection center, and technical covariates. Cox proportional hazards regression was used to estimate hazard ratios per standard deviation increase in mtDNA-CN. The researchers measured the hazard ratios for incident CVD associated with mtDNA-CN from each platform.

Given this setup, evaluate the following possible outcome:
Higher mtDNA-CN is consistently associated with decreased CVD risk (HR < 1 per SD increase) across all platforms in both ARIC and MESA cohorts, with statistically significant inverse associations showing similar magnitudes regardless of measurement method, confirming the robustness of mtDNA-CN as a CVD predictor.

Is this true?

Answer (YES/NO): NO